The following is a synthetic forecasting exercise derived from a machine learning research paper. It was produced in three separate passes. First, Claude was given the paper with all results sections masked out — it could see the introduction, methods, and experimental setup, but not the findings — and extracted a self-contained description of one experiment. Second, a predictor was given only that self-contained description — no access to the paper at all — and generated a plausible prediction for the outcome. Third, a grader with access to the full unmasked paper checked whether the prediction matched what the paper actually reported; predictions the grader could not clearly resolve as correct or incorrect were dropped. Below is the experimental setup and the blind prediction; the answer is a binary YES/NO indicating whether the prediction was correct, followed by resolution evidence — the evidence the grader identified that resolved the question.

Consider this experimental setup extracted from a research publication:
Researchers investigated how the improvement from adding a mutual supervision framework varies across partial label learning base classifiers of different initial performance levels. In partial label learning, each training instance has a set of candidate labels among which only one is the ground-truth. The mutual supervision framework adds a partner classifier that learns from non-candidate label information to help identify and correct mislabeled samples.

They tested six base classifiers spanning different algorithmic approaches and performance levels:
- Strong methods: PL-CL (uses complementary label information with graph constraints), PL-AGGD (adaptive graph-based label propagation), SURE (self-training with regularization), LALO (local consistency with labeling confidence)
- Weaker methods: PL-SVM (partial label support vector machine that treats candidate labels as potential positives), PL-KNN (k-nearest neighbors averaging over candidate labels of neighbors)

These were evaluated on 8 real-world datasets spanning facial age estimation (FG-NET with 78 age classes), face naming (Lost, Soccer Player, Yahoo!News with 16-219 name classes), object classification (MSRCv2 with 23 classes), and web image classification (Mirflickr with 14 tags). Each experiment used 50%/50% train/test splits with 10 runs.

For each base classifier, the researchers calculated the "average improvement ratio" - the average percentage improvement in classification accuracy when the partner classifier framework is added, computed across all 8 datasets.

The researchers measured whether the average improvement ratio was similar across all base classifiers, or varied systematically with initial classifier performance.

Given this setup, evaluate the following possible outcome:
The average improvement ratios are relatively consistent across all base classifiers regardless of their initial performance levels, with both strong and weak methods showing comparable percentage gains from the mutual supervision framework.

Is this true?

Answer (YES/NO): NO